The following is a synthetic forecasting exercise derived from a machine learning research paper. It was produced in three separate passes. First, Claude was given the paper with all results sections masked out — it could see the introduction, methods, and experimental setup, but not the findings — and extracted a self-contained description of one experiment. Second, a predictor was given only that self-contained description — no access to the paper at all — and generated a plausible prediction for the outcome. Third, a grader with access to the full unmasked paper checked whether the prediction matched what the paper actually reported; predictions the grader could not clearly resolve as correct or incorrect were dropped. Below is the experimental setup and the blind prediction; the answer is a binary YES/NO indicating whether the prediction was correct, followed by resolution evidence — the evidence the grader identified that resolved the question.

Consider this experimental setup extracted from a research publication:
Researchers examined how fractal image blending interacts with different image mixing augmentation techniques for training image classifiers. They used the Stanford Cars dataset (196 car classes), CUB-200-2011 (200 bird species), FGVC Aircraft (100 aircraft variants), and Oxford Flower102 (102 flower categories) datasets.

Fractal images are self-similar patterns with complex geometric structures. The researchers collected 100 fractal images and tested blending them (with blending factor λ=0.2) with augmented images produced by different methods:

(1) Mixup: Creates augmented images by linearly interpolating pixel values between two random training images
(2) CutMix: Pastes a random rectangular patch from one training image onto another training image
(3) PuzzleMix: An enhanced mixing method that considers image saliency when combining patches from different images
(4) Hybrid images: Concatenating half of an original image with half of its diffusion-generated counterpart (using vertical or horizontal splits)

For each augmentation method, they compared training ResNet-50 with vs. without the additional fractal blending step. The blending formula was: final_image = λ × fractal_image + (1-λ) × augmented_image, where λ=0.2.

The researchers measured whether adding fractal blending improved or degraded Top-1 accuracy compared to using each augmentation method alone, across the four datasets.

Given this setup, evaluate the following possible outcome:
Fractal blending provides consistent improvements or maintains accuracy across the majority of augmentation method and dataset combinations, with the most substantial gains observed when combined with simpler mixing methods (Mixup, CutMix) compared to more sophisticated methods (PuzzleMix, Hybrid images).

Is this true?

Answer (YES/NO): NO